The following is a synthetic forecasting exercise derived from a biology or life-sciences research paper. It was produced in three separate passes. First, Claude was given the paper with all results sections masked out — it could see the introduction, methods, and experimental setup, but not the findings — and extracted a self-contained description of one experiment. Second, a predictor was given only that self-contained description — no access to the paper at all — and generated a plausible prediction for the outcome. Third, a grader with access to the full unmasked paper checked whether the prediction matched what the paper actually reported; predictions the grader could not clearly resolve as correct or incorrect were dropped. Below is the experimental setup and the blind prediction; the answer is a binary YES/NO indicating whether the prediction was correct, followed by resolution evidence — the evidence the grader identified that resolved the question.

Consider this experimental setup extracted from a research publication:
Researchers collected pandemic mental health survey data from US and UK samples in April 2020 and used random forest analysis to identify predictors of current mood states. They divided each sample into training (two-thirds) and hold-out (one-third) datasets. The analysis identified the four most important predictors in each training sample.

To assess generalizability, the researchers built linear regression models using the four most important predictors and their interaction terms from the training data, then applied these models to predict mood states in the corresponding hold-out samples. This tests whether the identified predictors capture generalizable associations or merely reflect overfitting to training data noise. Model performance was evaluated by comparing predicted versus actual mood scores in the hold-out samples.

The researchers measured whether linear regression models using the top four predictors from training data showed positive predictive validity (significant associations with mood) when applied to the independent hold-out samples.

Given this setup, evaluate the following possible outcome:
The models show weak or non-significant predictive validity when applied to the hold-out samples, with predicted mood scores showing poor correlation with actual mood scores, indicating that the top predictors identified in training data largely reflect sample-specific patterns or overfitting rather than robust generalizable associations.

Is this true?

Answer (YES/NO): NO